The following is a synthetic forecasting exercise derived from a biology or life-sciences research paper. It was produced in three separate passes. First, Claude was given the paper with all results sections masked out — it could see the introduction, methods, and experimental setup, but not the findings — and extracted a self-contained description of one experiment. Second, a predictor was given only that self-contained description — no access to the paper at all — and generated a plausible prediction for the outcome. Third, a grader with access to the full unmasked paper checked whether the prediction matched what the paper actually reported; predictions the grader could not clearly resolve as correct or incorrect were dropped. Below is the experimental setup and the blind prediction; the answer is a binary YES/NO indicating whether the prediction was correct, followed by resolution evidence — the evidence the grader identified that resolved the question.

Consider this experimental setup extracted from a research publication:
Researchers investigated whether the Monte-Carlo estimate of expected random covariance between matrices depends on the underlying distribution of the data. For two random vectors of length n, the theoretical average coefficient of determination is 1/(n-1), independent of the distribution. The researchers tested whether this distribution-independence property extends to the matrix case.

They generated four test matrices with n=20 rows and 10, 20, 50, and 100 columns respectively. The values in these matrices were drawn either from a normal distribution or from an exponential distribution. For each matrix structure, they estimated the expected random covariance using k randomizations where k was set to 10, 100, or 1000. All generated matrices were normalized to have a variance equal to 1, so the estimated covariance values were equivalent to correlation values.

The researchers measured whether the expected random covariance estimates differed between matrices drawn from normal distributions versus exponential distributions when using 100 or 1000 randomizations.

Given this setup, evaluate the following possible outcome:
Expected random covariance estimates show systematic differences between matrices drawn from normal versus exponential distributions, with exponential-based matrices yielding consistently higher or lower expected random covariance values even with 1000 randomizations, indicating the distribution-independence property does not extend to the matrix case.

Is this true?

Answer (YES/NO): NO